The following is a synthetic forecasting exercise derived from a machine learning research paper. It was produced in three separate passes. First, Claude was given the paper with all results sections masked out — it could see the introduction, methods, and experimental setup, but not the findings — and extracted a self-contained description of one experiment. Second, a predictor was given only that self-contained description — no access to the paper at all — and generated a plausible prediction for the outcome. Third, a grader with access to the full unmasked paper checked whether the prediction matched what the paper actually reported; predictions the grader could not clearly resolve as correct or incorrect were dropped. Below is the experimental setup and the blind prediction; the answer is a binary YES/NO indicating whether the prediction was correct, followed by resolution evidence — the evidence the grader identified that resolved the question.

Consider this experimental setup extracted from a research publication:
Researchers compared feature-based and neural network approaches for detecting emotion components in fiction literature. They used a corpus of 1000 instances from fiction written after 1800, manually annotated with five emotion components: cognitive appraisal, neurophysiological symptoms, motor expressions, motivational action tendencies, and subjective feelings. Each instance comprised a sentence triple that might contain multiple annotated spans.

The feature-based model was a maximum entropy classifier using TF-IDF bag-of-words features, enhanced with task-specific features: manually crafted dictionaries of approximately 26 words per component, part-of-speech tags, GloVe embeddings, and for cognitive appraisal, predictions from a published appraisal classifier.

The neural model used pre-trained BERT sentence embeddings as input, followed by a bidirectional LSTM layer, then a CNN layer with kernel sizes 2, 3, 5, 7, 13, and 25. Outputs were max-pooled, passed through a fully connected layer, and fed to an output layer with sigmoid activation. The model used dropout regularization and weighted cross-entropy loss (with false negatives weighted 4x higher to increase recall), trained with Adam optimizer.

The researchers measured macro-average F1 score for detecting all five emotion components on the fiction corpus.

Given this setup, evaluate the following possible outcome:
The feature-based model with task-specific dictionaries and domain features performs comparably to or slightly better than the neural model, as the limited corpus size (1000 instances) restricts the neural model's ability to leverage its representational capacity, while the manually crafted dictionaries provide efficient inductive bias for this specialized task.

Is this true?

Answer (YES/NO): NO